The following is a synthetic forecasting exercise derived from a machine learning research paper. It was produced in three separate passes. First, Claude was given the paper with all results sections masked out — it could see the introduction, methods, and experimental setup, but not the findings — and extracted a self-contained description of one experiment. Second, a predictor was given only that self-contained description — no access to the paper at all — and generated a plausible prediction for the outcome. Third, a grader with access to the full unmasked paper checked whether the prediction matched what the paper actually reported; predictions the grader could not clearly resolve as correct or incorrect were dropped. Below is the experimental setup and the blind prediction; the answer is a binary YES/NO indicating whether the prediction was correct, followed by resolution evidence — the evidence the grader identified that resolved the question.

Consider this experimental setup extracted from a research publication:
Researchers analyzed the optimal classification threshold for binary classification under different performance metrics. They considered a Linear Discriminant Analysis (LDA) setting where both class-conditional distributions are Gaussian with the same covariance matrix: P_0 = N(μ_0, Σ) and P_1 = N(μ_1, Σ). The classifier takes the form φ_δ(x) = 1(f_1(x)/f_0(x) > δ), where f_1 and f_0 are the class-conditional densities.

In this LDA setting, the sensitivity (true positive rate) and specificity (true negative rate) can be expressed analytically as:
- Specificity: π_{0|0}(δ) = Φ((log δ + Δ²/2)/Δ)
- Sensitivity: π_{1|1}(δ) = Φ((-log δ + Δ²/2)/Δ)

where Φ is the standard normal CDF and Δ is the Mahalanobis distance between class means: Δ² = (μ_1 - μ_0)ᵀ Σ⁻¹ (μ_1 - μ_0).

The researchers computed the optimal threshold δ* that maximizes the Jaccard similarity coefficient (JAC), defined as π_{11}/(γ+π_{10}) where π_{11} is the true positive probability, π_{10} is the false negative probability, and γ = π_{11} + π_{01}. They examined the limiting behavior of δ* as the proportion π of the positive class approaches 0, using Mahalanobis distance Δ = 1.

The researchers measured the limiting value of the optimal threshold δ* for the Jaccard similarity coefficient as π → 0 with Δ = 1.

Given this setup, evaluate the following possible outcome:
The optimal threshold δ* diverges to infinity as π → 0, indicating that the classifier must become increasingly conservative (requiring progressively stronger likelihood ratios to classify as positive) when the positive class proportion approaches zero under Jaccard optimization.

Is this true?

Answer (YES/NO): YES